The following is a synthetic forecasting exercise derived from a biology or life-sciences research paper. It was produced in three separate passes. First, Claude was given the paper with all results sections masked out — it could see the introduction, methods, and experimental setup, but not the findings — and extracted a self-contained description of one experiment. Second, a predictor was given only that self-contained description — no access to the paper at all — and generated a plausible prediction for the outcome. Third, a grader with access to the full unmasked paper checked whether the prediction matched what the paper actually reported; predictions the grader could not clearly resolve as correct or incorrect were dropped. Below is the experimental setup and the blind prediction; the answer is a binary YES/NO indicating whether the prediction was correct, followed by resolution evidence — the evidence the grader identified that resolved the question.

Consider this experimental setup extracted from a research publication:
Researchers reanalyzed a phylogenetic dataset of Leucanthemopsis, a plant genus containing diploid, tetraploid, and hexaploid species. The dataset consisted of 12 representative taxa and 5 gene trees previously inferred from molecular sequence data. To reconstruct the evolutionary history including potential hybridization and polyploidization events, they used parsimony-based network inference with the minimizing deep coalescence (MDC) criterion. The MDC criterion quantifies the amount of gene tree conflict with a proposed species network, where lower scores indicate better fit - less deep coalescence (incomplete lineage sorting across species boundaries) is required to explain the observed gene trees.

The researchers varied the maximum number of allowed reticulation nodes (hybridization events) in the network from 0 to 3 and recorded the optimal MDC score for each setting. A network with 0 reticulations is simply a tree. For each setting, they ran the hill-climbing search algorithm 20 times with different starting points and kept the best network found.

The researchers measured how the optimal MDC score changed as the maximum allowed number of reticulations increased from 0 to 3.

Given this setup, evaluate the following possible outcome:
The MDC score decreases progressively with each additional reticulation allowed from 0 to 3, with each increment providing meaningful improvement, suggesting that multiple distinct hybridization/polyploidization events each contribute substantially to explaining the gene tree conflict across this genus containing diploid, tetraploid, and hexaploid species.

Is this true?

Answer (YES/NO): NO